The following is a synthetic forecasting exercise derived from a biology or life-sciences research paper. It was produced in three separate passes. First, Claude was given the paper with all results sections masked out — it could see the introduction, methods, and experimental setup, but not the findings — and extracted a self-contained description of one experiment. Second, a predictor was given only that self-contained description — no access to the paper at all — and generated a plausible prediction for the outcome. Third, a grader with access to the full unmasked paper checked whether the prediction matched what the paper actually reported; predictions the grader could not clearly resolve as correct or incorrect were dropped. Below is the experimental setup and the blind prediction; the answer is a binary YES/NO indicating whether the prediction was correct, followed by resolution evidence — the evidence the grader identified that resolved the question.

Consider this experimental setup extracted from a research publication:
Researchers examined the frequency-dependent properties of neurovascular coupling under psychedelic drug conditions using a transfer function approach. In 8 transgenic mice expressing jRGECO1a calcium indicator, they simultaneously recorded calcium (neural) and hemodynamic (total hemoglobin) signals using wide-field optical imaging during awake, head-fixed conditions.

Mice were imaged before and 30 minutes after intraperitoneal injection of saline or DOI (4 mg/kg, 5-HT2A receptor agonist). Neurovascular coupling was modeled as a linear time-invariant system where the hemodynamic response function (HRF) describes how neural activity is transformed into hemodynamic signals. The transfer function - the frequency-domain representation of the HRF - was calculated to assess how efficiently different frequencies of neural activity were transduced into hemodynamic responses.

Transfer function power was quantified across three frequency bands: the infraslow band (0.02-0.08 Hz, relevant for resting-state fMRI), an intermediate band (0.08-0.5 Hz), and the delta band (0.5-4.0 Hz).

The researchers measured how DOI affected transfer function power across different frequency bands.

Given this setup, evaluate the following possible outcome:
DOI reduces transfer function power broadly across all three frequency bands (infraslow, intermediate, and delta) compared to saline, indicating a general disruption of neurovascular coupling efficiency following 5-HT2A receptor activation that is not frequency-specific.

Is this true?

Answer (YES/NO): NO